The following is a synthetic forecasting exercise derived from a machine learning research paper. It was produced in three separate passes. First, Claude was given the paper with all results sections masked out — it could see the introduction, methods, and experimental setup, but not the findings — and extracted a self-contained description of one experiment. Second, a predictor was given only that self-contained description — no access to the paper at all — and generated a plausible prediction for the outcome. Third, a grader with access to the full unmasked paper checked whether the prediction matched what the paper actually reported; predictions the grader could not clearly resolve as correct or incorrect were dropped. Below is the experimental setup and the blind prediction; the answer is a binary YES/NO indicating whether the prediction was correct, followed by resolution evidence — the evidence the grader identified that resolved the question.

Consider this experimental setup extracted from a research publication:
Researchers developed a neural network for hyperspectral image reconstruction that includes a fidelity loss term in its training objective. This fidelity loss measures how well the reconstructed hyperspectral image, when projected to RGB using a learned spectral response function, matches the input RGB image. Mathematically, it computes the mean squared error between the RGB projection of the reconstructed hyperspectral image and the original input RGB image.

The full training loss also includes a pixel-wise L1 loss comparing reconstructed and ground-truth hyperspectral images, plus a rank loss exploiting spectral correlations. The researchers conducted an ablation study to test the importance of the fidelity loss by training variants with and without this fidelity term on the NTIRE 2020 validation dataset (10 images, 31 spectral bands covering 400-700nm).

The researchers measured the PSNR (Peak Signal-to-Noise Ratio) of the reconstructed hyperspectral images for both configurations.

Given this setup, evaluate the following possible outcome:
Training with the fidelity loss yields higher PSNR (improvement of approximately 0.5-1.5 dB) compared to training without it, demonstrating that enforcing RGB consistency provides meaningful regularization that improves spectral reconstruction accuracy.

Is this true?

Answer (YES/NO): NO